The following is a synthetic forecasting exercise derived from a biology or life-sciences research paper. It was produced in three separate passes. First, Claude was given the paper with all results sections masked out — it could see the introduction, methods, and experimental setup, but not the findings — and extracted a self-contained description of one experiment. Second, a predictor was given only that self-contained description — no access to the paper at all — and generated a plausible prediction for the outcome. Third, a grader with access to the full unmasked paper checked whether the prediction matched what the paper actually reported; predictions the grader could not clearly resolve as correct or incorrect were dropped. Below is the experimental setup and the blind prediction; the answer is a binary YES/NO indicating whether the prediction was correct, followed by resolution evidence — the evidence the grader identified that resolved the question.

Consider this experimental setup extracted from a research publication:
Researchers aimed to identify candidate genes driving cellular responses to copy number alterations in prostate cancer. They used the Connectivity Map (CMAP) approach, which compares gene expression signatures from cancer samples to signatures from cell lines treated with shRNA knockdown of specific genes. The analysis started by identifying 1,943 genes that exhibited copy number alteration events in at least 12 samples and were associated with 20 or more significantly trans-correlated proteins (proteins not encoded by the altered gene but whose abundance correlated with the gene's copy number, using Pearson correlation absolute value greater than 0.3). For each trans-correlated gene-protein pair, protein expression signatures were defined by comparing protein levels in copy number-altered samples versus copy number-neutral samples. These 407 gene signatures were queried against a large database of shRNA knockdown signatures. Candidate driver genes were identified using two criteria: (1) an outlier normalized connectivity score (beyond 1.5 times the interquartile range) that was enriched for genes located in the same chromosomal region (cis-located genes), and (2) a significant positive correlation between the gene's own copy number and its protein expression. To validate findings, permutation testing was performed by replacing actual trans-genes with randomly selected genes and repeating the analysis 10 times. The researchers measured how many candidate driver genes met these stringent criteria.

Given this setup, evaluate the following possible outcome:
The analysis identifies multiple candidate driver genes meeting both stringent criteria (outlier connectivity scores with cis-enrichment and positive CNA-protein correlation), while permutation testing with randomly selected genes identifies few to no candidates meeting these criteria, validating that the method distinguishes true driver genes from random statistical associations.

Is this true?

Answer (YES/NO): YES